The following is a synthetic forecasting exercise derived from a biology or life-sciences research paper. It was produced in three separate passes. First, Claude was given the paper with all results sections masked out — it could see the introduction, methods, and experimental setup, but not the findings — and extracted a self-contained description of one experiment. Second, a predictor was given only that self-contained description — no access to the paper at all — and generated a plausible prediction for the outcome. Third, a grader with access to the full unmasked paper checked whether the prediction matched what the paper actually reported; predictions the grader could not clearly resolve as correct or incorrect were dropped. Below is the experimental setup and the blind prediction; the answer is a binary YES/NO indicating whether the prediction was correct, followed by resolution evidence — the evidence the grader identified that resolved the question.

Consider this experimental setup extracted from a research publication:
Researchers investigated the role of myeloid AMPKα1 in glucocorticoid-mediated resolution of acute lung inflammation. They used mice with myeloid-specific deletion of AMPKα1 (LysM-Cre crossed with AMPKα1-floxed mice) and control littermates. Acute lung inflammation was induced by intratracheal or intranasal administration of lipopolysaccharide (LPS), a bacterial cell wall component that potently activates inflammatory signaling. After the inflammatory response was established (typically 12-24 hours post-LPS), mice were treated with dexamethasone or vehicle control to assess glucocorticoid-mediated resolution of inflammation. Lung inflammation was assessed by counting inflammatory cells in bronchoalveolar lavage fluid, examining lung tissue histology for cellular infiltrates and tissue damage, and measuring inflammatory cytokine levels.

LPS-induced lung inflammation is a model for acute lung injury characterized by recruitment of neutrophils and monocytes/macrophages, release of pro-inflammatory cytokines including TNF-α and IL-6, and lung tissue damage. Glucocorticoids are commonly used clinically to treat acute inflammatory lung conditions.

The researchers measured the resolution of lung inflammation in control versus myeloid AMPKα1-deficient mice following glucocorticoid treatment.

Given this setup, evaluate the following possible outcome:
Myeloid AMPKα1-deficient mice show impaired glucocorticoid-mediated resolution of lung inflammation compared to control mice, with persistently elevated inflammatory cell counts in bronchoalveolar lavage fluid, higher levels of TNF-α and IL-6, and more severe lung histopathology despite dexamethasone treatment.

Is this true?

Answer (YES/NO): NO